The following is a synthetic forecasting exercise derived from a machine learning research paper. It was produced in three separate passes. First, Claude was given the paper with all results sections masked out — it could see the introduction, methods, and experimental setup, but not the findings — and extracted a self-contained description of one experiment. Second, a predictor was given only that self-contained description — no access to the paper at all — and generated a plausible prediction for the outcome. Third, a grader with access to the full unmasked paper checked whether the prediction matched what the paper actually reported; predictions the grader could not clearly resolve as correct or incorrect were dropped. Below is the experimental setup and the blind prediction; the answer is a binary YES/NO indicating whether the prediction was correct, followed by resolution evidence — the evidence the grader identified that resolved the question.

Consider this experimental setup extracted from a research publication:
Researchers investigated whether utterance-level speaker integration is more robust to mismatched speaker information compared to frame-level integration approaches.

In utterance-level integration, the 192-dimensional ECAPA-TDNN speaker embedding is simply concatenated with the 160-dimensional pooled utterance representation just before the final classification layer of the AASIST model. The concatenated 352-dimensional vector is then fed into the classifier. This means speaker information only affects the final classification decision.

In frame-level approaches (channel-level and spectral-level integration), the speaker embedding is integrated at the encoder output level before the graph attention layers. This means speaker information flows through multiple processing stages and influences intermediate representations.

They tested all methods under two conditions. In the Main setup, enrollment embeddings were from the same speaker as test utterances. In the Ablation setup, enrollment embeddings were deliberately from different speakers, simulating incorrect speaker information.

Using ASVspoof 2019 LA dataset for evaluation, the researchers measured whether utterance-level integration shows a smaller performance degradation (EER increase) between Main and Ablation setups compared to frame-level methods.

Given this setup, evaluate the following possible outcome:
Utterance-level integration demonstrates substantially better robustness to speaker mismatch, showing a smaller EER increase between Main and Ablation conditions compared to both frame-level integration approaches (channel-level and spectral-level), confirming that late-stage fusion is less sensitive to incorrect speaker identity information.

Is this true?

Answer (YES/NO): YES